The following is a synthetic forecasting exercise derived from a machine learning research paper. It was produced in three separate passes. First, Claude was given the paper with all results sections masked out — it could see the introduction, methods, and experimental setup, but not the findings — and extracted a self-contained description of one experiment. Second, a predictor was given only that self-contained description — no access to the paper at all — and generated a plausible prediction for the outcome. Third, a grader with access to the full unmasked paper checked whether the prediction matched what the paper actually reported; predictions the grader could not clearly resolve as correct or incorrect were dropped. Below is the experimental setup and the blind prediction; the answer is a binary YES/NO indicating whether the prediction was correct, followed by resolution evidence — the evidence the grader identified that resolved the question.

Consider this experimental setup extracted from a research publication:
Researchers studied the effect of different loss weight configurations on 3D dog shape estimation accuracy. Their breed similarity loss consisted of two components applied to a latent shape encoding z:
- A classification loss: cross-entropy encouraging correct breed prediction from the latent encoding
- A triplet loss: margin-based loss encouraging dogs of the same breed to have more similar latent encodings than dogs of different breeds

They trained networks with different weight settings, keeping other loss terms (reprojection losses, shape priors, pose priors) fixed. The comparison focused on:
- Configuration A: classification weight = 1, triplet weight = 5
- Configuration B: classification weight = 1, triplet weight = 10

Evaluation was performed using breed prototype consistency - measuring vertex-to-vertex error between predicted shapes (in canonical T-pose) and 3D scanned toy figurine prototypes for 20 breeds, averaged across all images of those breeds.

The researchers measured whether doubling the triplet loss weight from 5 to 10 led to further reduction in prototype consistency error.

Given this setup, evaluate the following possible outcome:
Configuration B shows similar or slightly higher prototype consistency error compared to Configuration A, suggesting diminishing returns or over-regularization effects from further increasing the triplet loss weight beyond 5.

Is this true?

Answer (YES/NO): YES